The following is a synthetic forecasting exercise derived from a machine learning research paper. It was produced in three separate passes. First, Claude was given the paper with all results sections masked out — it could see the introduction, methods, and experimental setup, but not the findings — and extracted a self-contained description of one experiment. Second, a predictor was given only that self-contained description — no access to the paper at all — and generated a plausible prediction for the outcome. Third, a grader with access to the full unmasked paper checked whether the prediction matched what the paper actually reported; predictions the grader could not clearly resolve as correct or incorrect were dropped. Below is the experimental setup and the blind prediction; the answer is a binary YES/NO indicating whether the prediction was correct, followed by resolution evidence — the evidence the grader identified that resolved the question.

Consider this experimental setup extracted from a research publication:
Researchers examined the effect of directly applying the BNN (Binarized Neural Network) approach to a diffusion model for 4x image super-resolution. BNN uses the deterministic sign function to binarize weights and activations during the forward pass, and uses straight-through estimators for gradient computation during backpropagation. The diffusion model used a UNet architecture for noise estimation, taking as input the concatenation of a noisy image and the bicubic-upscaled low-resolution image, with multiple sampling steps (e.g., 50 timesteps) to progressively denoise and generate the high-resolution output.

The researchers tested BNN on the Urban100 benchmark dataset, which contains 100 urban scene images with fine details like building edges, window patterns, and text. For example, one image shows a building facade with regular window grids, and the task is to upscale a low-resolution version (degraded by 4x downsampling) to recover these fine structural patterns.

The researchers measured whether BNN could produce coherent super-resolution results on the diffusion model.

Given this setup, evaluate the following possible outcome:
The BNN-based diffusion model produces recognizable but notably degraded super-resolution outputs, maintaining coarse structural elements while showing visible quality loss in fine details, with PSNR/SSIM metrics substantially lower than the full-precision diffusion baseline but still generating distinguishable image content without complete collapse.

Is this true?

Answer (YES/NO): NO